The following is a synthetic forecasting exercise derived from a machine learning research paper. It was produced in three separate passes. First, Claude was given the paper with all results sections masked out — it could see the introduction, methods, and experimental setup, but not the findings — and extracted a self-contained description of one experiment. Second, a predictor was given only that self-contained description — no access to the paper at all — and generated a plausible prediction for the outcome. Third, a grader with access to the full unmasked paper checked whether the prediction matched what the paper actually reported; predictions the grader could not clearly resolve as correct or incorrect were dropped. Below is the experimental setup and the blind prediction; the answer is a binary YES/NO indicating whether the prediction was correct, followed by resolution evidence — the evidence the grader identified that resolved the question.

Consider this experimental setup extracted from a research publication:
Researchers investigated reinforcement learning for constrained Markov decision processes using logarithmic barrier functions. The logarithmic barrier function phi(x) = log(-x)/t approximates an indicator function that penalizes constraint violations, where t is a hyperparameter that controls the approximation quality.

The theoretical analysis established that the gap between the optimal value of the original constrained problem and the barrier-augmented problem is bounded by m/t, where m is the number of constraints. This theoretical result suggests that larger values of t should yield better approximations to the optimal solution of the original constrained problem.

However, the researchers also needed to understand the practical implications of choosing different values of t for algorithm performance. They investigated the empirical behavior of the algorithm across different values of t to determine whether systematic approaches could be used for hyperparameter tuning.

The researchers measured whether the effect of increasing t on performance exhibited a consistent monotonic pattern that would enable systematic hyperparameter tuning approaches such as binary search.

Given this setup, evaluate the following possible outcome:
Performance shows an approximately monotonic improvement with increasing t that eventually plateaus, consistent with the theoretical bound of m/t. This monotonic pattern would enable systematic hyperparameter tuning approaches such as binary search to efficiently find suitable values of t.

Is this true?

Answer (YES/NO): YES